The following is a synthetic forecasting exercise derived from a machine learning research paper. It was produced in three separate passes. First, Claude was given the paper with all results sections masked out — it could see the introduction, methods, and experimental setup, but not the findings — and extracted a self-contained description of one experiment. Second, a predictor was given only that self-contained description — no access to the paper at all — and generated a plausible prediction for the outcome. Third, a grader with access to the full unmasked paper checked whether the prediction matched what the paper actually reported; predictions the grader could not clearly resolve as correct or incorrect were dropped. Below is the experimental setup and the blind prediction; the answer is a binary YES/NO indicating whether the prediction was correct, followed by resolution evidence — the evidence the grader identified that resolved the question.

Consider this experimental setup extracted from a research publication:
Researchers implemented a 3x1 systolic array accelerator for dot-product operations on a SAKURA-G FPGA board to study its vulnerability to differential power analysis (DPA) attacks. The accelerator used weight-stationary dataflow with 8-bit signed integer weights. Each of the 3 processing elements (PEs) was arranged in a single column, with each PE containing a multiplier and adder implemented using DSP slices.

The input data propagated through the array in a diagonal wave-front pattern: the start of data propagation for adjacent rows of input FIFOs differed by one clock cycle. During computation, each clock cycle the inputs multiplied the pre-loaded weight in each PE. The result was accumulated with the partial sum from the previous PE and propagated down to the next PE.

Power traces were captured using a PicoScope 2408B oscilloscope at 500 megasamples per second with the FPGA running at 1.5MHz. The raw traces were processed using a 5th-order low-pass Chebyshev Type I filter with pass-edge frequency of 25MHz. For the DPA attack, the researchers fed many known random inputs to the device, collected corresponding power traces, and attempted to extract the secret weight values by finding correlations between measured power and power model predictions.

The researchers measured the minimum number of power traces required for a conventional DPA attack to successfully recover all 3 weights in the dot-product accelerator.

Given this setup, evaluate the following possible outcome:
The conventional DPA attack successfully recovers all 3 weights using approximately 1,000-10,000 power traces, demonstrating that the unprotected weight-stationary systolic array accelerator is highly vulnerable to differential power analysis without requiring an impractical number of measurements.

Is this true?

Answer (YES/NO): NO